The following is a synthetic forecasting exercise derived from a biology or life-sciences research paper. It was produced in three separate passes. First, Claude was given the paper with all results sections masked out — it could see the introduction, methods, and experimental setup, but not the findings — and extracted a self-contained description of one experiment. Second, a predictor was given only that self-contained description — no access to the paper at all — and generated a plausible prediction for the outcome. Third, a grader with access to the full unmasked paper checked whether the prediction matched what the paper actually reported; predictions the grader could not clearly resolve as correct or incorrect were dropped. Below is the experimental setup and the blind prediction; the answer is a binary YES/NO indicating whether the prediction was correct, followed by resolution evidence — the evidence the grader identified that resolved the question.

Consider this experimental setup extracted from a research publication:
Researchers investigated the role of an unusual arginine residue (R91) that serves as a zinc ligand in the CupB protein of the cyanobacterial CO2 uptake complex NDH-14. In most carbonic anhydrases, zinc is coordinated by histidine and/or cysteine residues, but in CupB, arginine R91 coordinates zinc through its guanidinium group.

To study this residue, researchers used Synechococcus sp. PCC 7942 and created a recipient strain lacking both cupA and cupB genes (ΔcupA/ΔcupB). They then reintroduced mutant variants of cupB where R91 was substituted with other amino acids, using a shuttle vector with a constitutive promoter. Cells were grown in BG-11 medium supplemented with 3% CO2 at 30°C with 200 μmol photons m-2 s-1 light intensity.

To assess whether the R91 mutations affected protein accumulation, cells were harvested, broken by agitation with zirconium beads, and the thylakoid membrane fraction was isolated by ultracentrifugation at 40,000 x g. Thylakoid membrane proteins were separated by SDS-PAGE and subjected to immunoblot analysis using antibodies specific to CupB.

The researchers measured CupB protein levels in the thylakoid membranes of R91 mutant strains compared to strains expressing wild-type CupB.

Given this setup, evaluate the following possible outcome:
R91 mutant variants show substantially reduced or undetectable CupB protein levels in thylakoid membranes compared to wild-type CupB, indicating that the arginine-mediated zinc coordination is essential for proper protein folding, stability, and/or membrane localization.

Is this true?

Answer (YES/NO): YES